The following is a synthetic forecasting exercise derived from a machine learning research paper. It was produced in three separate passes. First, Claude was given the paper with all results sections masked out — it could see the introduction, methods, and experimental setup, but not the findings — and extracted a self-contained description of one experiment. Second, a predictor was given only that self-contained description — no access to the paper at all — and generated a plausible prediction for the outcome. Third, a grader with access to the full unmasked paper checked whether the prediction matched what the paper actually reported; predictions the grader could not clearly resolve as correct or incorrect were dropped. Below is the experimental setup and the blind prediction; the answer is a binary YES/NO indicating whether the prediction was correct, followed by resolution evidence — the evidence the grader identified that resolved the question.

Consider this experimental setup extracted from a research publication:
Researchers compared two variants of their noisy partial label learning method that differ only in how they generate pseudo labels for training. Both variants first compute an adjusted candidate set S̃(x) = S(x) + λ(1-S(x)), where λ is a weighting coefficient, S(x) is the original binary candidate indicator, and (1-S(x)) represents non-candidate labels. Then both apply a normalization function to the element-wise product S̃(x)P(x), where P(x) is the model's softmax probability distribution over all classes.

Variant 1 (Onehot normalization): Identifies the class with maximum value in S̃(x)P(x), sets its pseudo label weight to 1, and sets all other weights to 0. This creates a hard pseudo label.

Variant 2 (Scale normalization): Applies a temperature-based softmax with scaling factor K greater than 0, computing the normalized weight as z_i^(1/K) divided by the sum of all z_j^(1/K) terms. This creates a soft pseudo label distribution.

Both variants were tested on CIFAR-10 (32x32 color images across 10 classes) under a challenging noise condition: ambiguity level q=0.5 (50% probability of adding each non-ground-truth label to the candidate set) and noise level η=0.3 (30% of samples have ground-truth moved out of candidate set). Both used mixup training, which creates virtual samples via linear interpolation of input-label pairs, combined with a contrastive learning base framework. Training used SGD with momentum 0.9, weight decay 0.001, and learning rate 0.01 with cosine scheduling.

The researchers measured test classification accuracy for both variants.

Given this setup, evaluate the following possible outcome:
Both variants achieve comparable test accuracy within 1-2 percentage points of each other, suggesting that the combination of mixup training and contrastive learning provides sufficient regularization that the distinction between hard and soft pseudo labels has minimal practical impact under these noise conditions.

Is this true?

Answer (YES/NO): YES